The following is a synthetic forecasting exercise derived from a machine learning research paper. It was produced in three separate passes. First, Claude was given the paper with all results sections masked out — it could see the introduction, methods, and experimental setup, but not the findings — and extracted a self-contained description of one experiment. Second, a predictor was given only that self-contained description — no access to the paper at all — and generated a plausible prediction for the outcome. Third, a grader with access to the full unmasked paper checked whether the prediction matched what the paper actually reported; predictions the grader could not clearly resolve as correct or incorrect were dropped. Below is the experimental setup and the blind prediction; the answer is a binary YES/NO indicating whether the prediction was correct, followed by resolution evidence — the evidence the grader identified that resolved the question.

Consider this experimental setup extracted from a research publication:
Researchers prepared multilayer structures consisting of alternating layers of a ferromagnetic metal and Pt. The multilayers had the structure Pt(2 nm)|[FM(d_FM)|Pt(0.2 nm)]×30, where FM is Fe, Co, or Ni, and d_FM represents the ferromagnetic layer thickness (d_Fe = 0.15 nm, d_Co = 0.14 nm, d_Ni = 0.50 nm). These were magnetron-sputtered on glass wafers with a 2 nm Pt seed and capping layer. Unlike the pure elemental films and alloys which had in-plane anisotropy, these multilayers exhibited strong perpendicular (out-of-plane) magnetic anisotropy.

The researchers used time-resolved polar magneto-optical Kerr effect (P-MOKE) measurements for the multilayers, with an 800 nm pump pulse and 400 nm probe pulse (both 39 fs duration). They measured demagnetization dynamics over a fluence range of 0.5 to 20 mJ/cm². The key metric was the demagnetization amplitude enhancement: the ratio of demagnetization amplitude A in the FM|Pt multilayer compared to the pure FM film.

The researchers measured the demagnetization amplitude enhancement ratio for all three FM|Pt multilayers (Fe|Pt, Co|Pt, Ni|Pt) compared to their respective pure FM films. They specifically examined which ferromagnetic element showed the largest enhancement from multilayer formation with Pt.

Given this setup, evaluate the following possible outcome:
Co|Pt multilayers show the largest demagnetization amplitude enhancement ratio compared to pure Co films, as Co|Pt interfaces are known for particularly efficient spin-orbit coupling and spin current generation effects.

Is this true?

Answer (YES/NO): NO